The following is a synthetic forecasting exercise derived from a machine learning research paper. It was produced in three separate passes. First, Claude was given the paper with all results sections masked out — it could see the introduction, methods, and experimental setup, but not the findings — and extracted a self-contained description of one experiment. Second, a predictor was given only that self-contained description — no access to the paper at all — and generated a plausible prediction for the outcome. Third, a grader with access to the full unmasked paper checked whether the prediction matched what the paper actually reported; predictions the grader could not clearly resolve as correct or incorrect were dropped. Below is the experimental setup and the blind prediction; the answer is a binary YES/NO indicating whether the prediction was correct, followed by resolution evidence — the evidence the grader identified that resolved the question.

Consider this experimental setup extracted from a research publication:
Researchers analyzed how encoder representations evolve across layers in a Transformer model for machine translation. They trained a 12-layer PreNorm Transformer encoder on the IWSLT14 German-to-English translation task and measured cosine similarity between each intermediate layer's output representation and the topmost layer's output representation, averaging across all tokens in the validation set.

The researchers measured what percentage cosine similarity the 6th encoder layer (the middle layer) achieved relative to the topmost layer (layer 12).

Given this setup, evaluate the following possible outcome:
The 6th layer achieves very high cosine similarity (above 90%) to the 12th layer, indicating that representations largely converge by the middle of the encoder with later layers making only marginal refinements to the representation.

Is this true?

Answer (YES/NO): NO